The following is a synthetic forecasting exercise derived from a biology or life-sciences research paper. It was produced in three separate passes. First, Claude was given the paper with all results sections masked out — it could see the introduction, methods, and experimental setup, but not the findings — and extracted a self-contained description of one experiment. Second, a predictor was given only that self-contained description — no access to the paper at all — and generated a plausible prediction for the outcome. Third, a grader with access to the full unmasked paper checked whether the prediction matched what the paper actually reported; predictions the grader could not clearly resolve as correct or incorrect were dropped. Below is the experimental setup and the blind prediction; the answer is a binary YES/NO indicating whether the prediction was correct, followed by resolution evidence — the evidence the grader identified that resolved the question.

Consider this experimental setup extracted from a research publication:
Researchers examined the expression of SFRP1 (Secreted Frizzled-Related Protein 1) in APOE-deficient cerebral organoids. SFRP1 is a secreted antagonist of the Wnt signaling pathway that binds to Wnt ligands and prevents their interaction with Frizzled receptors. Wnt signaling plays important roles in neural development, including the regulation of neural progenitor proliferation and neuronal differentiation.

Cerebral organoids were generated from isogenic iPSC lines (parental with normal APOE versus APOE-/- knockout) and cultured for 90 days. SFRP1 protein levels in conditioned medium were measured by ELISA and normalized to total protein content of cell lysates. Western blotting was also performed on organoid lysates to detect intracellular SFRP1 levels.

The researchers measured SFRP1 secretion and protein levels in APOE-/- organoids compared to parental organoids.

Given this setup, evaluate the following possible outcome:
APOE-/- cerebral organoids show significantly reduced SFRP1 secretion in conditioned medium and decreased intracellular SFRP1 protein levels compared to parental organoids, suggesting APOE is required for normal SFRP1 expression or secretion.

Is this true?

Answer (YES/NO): YES